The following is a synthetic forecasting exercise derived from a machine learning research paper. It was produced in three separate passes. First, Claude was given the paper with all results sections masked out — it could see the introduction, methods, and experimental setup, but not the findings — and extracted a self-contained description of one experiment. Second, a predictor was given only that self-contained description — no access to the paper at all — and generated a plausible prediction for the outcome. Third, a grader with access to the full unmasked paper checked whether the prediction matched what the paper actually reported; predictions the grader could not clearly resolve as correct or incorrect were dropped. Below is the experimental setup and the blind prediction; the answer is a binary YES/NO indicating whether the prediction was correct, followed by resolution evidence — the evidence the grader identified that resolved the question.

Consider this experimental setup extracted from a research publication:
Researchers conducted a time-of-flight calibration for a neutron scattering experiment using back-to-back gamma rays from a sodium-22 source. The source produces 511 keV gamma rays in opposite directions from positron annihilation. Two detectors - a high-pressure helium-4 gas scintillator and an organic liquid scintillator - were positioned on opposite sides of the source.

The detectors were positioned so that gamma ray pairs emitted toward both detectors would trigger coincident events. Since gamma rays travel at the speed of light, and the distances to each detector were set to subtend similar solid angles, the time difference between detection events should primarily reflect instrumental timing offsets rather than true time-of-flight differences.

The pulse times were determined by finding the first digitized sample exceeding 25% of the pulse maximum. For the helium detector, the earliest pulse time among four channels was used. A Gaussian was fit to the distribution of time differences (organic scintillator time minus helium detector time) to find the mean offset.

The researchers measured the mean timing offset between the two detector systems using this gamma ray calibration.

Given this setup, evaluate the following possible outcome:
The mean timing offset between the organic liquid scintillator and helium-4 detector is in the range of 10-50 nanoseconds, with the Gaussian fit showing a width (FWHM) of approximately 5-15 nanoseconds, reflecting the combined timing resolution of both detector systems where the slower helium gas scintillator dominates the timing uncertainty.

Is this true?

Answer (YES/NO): NO